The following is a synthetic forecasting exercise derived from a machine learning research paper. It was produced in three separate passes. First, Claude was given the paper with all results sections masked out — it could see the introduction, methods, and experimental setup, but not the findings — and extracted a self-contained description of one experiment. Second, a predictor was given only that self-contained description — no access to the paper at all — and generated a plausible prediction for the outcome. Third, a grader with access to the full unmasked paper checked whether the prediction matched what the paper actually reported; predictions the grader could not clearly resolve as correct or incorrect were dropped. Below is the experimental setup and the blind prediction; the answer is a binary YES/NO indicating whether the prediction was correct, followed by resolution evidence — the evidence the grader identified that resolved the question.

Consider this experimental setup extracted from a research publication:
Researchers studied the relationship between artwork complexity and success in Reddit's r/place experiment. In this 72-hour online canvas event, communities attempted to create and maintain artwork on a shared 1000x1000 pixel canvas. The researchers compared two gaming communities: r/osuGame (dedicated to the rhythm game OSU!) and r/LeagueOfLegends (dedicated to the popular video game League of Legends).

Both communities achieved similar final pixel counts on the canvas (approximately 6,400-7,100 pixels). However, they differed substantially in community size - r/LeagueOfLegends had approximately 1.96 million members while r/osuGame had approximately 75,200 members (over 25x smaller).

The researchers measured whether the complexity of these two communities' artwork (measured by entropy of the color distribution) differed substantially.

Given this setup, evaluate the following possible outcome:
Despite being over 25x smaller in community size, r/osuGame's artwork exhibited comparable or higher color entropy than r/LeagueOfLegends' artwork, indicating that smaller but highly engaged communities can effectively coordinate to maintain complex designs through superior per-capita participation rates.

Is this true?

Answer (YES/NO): NO